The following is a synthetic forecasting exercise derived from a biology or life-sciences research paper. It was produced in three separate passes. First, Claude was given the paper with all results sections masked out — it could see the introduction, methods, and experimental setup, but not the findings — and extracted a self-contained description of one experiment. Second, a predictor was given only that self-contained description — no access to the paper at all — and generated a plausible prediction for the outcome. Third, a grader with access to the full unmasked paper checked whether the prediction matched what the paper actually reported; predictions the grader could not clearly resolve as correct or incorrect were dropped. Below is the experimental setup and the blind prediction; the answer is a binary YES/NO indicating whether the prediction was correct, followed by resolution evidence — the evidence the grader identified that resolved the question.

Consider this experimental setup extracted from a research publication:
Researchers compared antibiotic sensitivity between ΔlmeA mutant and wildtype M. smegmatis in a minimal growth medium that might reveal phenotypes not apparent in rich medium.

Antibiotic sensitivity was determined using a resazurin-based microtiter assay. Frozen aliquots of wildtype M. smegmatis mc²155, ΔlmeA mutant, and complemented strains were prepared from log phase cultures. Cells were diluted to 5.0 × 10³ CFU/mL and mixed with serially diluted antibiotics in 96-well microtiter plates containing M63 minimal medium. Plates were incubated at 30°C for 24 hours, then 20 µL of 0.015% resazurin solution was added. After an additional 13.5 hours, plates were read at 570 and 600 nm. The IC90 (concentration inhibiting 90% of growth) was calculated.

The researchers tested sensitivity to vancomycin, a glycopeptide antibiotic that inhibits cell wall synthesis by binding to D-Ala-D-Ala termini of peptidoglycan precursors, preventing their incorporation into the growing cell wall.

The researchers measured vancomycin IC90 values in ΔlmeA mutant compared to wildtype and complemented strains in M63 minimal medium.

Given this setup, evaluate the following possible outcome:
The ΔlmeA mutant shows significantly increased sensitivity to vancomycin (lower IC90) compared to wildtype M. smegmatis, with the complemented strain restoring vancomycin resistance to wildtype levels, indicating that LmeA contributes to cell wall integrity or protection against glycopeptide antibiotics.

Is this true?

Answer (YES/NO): NO